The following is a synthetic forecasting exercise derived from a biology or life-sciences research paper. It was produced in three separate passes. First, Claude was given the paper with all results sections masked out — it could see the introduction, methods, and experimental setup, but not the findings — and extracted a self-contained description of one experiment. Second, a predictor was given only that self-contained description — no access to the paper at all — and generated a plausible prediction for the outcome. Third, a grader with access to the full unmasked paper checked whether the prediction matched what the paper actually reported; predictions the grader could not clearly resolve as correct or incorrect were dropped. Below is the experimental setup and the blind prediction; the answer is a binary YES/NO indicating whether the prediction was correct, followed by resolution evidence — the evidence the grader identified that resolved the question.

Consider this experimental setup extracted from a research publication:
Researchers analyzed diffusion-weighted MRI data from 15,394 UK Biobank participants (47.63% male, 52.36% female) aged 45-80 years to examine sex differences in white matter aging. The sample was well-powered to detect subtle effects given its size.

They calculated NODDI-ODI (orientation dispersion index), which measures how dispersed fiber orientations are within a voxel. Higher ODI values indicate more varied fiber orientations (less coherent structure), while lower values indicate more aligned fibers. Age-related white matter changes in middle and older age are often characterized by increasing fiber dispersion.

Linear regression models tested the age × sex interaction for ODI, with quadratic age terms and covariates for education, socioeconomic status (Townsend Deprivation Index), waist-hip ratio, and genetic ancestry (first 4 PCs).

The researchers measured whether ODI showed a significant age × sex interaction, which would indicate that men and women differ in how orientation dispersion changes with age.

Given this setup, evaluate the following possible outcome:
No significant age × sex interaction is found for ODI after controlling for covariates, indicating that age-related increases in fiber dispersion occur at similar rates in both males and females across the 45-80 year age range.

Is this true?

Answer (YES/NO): NO